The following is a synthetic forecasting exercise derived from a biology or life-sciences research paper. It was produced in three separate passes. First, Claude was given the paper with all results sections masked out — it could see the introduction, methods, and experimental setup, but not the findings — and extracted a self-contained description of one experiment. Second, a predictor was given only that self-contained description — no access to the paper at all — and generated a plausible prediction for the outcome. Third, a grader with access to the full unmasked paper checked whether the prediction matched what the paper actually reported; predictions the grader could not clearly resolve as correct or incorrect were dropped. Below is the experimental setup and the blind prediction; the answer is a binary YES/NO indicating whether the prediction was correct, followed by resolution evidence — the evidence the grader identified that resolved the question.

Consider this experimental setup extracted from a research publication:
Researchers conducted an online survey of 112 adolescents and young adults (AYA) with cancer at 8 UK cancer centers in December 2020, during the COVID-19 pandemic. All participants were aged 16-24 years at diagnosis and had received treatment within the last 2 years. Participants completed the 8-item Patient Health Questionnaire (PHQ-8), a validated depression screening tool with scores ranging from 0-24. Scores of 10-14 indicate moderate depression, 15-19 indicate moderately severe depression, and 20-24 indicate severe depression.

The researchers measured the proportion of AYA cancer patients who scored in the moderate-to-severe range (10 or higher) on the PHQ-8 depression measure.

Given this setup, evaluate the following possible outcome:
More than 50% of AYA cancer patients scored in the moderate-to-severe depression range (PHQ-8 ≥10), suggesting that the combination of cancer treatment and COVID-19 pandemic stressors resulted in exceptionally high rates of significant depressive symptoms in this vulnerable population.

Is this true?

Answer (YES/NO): NO